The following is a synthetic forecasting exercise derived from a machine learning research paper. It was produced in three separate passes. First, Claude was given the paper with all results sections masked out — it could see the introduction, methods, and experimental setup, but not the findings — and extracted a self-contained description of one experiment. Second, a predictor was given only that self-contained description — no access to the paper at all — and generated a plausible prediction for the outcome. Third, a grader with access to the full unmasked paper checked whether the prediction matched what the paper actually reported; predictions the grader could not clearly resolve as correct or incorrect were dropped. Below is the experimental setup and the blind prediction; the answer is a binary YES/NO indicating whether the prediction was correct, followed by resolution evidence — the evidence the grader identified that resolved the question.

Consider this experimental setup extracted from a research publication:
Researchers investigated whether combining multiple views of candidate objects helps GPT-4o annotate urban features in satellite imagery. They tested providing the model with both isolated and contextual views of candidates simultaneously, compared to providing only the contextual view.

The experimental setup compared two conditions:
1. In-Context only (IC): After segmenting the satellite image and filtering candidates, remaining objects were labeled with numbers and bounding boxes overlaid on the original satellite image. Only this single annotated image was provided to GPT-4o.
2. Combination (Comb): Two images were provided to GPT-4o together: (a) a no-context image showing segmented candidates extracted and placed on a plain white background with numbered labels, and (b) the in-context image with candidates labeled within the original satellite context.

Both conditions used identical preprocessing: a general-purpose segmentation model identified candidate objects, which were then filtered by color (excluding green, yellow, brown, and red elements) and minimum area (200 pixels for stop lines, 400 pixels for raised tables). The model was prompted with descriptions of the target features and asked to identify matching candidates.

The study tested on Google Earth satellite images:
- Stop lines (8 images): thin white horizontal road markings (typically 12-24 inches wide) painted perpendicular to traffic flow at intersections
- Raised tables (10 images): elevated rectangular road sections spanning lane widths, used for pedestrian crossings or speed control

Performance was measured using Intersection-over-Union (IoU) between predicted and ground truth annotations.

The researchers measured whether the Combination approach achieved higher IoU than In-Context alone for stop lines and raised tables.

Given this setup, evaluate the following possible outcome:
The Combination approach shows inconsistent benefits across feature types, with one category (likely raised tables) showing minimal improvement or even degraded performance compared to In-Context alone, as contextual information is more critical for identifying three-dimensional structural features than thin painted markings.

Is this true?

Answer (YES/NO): NO